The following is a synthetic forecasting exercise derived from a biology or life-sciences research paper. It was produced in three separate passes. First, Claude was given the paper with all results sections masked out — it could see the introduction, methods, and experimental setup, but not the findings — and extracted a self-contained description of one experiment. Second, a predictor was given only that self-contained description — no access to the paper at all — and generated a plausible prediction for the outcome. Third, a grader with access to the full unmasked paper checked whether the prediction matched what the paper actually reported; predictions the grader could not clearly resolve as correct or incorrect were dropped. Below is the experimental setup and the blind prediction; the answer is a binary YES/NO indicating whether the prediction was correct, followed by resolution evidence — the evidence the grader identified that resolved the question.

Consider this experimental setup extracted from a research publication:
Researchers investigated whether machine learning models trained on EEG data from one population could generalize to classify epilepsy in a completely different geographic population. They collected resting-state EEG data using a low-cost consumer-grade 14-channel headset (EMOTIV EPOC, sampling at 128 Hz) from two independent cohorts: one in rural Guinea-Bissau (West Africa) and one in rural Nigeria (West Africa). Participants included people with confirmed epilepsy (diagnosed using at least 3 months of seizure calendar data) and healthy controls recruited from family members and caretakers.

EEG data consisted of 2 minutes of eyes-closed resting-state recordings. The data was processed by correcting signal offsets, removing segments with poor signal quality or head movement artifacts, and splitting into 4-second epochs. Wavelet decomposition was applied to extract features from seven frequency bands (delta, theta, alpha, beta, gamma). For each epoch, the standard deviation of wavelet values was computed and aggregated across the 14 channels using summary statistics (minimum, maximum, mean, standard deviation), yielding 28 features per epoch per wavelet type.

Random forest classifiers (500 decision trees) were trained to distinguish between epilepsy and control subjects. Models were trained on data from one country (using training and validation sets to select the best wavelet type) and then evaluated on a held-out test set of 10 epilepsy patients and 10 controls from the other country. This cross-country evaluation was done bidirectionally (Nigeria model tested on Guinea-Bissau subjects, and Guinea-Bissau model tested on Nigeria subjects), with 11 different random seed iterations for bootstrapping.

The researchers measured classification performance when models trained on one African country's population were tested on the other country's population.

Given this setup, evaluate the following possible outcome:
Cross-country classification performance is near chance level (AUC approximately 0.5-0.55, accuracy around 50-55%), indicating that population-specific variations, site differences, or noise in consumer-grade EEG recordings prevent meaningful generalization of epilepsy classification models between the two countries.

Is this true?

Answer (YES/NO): NO